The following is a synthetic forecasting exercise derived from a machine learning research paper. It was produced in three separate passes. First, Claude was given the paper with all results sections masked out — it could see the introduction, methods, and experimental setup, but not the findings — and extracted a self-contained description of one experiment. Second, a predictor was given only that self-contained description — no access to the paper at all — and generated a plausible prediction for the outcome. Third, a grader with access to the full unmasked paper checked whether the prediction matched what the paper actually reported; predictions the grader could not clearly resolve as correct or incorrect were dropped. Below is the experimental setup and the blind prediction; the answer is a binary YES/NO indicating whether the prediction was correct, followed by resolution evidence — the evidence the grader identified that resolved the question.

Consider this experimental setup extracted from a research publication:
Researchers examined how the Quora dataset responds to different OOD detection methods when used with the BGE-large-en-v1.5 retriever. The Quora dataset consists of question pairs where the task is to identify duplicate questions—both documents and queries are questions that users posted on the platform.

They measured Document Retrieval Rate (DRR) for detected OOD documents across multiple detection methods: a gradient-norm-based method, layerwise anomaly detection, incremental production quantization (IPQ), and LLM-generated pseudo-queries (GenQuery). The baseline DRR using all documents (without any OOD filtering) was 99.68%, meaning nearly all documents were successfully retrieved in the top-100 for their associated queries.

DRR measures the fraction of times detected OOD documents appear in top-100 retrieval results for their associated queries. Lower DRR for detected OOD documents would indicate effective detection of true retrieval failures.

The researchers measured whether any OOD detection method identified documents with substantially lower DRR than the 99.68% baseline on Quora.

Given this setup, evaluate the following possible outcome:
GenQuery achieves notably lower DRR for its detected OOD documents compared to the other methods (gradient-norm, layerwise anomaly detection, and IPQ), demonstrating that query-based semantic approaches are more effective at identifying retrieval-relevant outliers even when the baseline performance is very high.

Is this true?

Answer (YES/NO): NO